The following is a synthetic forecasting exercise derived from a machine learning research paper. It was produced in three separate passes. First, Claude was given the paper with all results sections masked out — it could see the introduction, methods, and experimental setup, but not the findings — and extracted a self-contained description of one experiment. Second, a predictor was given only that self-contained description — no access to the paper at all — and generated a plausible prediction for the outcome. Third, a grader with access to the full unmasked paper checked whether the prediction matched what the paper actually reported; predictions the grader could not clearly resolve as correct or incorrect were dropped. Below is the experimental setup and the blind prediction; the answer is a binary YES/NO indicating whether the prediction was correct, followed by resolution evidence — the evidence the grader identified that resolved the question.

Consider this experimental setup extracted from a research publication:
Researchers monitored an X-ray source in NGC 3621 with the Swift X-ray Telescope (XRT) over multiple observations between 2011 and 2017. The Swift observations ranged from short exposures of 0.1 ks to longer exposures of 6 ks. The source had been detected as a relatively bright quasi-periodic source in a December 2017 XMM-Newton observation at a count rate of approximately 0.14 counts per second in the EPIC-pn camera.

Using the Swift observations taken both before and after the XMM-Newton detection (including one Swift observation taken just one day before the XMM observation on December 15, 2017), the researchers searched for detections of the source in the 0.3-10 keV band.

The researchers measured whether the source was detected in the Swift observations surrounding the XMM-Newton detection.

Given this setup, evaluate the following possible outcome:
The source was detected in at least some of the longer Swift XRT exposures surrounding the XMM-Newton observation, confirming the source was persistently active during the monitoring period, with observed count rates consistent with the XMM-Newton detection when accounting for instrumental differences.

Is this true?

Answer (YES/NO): NO